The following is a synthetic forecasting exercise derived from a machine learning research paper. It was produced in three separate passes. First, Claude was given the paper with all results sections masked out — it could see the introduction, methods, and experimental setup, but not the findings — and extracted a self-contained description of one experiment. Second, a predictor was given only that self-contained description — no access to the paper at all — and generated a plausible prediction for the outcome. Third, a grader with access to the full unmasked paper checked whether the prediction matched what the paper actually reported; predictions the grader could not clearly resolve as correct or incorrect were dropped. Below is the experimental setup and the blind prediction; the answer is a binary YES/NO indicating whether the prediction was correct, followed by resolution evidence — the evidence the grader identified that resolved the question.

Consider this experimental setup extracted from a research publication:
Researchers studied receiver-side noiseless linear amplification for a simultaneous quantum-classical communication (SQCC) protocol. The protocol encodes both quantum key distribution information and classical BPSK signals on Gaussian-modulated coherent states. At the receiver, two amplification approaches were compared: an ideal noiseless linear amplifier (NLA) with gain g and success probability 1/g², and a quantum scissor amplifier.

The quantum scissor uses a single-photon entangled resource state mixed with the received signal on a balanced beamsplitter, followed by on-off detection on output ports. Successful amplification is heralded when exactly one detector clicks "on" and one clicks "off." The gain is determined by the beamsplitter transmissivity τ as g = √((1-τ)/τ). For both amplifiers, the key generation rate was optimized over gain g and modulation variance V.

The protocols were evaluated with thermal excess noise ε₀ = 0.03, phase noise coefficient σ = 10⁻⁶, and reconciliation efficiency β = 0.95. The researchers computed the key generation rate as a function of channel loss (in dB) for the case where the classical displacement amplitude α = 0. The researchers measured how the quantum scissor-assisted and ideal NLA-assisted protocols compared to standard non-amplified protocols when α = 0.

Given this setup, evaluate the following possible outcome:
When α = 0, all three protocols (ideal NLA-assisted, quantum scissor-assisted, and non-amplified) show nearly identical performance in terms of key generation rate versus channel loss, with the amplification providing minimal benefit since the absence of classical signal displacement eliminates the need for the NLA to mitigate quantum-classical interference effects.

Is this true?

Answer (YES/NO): NO